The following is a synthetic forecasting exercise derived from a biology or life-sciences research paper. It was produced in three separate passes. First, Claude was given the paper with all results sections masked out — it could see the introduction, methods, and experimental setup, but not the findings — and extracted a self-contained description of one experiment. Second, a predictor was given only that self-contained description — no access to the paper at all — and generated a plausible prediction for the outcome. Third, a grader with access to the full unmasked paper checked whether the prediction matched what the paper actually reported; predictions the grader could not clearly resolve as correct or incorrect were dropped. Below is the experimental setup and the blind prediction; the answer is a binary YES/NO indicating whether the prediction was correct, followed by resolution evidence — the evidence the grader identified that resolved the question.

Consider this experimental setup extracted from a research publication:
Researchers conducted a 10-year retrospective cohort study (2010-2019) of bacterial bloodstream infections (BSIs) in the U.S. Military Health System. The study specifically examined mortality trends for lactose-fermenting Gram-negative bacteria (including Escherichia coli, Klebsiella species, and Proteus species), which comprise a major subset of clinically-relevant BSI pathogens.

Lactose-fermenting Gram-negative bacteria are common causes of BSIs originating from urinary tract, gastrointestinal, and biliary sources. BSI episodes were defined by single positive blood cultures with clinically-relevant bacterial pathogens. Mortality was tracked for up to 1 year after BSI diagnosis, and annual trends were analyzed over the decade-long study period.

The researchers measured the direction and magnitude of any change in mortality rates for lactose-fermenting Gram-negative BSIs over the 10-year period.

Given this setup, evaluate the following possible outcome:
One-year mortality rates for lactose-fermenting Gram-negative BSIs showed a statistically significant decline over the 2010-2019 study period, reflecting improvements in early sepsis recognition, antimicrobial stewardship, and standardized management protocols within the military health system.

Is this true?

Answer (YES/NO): YES